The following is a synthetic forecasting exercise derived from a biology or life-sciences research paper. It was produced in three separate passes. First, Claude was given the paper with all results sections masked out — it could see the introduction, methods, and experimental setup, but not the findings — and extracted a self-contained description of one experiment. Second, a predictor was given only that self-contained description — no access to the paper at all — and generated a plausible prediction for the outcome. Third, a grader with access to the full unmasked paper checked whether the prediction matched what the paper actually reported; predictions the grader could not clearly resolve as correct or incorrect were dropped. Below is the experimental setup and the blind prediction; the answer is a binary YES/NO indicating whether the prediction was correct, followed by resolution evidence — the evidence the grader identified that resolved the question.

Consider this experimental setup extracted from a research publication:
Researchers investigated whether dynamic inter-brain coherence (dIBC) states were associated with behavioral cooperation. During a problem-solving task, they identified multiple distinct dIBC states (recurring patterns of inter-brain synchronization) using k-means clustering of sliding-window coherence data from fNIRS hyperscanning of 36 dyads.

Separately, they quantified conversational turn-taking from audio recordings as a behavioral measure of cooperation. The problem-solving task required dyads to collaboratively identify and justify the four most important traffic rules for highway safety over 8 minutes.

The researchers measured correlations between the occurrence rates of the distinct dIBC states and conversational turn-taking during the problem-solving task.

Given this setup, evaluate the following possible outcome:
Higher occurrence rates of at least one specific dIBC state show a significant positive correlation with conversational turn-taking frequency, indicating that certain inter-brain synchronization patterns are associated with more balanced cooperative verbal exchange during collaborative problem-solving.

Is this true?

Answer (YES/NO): YES